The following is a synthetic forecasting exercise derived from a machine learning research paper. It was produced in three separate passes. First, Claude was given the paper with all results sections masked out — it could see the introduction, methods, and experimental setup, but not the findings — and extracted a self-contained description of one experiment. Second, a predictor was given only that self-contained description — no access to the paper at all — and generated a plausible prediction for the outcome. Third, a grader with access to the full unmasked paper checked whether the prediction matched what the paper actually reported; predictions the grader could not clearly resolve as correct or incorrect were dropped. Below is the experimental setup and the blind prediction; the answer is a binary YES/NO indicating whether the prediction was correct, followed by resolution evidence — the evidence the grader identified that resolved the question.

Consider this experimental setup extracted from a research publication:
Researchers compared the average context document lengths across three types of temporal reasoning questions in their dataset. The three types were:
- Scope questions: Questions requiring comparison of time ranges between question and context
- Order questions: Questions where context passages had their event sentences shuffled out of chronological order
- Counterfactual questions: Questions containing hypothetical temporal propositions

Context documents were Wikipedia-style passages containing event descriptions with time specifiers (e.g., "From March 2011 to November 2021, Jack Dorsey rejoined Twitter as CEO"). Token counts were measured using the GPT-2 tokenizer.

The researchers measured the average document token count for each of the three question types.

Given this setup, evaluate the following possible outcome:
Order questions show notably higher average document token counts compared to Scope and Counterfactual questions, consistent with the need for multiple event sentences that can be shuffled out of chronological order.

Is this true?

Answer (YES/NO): YES